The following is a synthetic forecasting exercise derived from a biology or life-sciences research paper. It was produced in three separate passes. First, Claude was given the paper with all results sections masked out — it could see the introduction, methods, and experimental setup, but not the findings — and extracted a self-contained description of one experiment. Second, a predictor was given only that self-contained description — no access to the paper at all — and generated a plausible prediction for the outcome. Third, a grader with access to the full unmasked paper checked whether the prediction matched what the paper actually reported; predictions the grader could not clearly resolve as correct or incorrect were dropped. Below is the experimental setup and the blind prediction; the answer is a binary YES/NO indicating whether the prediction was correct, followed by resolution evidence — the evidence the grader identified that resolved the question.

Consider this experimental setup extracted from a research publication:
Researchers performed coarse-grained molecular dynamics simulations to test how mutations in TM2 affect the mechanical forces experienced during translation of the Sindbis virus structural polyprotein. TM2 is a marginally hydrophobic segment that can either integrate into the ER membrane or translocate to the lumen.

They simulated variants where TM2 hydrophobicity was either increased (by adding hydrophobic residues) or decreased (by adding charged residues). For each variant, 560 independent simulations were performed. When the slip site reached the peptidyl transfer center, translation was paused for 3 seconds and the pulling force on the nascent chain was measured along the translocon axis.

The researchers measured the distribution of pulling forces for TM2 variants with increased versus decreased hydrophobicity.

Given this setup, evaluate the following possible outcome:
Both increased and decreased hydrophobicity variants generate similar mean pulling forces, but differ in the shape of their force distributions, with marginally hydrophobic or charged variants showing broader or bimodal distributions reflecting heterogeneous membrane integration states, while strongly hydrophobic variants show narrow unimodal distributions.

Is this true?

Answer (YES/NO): NO